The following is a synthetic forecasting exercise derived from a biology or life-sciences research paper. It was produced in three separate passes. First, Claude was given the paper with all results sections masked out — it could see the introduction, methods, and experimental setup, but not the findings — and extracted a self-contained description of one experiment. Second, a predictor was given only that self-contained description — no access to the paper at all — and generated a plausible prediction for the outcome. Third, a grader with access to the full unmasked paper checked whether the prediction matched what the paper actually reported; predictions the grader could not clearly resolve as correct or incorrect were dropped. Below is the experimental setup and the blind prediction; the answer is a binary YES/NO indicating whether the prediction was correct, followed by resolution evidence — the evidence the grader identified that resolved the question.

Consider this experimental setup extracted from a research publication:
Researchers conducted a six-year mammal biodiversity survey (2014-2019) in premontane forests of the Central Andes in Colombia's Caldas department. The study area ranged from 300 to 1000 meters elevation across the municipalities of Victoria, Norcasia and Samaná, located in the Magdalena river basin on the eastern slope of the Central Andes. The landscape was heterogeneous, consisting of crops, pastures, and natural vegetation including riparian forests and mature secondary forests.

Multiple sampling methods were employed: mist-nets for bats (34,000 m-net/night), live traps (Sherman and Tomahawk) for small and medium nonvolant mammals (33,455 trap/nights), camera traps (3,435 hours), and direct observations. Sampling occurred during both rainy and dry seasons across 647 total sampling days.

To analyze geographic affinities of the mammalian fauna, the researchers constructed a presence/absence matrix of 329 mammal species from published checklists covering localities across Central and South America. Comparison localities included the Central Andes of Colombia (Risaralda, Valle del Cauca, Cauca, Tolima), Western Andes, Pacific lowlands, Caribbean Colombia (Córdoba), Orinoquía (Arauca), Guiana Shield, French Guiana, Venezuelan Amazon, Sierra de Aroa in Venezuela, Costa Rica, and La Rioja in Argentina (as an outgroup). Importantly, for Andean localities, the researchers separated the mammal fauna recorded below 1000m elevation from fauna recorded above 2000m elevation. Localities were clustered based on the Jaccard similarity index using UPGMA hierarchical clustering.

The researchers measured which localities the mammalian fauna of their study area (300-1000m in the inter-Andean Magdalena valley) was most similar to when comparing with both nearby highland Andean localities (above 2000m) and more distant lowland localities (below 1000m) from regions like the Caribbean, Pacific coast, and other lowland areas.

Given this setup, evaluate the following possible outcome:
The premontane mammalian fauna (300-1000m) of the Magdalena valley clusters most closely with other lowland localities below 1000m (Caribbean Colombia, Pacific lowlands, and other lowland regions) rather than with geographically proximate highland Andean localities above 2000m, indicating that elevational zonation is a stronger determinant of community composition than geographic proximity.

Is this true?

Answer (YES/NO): YES